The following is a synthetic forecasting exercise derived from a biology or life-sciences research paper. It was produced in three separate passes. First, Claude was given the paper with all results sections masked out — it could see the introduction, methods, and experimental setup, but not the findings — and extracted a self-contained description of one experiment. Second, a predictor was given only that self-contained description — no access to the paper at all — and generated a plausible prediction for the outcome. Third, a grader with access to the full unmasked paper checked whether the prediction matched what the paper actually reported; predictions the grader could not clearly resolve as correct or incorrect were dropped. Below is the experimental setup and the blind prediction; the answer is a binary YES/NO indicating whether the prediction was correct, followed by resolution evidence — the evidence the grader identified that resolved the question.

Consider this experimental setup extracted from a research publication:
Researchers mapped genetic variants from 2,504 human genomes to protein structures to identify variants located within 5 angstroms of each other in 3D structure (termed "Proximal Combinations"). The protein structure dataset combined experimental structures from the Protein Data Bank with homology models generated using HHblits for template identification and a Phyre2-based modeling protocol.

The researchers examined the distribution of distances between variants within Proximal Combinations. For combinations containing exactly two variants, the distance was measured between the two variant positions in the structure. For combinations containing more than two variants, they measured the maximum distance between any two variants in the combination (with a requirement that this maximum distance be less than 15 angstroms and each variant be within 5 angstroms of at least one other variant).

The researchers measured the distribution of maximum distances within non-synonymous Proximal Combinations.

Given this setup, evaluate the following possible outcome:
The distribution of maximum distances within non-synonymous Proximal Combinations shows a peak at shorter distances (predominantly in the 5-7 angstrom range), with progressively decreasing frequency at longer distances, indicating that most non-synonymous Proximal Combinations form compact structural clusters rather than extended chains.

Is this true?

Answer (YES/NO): NO